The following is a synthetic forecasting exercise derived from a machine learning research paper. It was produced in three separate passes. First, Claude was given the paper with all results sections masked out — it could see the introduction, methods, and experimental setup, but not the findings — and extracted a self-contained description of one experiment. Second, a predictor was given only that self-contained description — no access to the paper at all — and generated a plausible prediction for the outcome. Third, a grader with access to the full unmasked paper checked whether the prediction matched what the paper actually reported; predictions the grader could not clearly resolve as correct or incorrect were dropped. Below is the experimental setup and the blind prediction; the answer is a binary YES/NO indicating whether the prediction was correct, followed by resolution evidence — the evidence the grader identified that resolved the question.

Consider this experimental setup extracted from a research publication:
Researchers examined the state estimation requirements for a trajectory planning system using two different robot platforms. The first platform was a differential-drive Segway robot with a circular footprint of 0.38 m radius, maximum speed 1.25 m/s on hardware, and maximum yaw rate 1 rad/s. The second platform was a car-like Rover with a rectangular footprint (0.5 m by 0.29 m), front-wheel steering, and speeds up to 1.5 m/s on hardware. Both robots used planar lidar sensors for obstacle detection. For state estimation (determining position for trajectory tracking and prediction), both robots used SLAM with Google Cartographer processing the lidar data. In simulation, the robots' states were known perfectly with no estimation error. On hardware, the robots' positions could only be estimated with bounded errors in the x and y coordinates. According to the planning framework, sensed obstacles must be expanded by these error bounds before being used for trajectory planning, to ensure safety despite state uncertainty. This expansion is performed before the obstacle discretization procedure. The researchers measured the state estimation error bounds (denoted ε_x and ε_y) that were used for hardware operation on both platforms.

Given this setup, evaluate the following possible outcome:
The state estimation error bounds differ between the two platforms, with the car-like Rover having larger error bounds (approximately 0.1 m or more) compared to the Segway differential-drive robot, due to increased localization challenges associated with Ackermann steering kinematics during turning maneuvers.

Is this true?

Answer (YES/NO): NO